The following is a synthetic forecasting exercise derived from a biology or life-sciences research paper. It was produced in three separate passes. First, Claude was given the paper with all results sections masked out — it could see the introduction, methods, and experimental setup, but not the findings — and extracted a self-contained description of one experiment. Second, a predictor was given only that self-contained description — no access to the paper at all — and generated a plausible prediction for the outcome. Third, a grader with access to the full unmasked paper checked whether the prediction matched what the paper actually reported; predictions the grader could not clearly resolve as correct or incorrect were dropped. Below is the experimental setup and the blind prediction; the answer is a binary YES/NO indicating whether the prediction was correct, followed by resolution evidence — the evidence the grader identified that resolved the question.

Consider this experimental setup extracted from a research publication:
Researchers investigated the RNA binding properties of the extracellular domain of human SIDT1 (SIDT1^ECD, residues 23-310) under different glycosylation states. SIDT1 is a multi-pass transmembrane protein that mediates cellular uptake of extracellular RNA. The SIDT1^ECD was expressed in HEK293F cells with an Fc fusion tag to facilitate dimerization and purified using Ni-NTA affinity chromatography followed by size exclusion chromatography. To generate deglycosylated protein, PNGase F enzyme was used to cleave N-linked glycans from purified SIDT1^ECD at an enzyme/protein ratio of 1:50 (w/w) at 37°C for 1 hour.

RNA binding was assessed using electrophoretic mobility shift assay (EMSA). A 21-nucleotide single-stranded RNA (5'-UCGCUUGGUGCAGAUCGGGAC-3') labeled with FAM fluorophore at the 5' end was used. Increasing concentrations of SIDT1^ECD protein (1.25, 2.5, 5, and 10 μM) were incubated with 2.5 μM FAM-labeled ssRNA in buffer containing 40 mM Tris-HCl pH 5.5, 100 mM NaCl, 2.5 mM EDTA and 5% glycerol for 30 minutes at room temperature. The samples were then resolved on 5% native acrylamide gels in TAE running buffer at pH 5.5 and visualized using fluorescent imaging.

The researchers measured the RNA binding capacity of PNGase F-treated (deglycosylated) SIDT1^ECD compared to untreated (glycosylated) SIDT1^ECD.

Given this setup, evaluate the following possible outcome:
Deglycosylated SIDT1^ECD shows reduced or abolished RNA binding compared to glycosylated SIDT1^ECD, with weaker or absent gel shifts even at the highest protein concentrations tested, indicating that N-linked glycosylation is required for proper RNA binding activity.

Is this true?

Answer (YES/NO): YES